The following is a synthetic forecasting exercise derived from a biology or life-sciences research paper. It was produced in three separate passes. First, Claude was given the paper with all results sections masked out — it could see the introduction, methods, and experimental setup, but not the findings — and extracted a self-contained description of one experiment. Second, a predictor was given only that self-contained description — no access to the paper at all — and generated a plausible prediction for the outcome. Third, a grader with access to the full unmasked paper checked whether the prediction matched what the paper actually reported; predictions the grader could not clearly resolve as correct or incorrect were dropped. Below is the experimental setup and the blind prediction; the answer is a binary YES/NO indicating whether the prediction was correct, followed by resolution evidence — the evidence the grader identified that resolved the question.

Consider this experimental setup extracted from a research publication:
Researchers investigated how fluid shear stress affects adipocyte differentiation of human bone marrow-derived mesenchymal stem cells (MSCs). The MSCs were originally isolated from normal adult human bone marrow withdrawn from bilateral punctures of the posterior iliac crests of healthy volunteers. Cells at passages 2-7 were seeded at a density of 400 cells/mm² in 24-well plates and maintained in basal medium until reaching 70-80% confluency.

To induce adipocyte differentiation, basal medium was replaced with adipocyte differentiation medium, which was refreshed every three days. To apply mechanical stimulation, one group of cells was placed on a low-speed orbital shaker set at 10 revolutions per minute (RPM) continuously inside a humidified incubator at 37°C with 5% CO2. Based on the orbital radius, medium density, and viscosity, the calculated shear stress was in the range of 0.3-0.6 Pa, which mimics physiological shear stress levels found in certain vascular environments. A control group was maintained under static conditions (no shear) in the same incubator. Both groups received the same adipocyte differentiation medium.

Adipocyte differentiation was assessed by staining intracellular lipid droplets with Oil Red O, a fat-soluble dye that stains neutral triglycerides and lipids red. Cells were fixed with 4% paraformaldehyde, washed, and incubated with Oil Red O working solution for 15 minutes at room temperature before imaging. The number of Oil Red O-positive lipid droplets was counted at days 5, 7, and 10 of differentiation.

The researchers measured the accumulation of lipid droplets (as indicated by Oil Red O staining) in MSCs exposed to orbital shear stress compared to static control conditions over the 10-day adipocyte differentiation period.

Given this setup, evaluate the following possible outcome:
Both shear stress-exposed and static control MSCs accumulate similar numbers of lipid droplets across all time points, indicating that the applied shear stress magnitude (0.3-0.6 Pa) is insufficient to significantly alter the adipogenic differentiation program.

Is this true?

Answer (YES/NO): NO